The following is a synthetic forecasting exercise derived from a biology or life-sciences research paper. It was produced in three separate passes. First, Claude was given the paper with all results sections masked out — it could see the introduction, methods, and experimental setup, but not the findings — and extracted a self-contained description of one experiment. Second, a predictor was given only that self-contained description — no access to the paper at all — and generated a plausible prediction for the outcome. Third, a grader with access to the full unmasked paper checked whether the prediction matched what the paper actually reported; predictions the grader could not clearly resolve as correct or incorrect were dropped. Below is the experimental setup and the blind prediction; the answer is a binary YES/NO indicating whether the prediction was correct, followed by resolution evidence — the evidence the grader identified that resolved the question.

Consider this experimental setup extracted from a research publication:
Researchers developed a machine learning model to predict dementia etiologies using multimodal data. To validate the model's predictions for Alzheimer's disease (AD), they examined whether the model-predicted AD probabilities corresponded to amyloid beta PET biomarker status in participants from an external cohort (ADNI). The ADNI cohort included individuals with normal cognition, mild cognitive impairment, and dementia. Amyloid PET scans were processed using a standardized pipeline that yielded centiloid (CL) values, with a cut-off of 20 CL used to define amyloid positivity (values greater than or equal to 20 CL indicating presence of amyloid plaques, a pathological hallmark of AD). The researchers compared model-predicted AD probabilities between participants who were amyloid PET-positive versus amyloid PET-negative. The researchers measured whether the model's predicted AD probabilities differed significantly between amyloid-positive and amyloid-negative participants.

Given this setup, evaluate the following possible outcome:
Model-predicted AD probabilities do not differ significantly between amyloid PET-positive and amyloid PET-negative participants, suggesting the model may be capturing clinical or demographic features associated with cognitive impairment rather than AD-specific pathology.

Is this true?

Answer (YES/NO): NO